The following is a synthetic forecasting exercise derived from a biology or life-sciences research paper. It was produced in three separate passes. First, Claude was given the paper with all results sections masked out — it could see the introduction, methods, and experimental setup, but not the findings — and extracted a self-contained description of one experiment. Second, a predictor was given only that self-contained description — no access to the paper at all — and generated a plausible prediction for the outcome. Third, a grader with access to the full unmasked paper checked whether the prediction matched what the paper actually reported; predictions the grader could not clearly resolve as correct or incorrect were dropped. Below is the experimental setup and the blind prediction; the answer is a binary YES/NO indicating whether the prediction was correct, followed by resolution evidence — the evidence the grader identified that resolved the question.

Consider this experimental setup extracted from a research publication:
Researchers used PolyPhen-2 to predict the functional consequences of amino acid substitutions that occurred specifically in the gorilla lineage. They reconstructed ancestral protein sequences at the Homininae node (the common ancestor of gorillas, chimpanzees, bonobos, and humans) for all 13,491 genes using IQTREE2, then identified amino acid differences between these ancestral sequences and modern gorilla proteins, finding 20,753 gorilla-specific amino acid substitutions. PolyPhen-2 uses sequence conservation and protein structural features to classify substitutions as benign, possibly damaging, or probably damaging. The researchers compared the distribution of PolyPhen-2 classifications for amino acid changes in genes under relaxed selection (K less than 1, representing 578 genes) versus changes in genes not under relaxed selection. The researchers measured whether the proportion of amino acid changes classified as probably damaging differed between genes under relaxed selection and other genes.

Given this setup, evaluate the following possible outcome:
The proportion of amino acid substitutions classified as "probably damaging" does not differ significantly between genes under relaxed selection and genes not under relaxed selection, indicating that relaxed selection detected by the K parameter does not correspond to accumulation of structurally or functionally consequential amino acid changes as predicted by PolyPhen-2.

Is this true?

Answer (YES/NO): NO